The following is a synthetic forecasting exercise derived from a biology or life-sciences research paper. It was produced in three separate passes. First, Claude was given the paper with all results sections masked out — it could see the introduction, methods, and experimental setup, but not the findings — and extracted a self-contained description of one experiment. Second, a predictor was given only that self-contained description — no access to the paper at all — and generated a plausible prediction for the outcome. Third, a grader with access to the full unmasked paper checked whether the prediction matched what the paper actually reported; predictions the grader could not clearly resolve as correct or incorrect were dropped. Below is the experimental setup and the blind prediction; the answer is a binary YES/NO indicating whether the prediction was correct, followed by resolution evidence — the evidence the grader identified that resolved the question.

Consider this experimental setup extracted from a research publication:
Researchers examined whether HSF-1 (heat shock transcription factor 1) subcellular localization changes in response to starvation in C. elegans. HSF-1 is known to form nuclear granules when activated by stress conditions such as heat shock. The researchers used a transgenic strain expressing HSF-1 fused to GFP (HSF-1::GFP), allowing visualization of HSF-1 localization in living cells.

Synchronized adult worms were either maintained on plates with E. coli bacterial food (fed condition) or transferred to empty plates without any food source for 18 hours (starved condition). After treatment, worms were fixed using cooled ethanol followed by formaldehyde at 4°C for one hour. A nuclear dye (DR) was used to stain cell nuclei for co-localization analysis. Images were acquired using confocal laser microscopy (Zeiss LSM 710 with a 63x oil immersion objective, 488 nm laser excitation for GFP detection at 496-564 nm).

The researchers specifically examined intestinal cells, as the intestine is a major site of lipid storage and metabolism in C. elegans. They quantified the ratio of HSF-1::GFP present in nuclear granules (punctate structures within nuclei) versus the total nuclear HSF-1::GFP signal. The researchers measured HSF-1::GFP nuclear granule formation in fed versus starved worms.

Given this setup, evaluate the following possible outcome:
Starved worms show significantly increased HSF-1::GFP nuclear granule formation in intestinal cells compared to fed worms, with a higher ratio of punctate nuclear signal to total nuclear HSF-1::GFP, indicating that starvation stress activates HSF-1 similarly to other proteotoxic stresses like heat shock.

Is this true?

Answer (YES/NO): NO